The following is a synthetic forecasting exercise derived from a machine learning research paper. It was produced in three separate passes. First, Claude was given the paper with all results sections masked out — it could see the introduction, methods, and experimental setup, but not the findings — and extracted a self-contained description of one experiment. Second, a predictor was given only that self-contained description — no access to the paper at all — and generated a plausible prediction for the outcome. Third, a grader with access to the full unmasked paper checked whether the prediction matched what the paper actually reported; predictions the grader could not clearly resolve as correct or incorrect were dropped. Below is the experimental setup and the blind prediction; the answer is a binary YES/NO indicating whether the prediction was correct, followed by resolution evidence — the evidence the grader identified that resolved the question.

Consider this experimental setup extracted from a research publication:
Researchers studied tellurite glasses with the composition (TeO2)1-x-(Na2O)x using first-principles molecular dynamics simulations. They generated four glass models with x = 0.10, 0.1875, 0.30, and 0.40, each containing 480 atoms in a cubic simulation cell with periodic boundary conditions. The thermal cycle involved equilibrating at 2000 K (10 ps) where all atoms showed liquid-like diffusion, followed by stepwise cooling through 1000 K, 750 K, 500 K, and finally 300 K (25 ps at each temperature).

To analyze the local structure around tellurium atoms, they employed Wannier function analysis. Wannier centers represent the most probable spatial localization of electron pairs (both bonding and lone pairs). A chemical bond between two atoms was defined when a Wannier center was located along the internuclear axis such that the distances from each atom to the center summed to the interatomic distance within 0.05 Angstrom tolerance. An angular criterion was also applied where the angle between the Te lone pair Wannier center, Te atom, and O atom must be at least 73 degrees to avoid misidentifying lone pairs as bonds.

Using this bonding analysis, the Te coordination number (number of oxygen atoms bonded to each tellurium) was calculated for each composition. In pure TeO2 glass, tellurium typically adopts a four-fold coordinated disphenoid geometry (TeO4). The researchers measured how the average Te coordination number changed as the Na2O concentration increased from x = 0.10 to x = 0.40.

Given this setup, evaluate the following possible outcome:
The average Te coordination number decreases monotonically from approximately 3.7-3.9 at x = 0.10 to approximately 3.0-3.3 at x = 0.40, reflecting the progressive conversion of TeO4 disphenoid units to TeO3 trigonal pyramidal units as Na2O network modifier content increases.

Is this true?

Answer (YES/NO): YES